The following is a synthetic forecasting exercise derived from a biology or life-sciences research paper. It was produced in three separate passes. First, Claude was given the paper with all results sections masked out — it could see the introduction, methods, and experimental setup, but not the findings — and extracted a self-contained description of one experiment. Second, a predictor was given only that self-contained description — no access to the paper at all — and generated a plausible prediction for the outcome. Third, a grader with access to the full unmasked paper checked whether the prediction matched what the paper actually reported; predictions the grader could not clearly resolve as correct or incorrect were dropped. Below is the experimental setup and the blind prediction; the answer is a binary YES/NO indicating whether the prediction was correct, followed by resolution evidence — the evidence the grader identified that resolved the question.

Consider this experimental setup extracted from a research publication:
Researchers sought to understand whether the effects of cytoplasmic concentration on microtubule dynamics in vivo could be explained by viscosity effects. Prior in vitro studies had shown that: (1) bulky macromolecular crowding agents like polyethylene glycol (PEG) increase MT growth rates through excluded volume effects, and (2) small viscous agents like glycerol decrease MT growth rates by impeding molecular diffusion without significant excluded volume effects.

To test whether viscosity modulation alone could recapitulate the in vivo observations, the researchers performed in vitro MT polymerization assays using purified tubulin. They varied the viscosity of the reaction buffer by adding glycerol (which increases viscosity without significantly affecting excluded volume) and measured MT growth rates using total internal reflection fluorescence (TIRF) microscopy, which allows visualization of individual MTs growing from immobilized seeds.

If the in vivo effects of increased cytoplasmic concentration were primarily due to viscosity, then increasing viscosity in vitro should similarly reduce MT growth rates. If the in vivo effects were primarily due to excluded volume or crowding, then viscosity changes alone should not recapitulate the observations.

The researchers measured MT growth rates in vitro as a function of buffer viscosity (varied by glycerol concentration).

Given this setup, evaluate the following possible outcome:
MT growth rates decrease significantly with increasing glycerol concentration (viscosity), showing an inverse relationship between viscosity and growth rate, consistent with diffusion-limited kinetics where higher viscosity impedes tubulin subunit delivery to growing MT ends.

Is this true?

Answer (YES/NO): YES